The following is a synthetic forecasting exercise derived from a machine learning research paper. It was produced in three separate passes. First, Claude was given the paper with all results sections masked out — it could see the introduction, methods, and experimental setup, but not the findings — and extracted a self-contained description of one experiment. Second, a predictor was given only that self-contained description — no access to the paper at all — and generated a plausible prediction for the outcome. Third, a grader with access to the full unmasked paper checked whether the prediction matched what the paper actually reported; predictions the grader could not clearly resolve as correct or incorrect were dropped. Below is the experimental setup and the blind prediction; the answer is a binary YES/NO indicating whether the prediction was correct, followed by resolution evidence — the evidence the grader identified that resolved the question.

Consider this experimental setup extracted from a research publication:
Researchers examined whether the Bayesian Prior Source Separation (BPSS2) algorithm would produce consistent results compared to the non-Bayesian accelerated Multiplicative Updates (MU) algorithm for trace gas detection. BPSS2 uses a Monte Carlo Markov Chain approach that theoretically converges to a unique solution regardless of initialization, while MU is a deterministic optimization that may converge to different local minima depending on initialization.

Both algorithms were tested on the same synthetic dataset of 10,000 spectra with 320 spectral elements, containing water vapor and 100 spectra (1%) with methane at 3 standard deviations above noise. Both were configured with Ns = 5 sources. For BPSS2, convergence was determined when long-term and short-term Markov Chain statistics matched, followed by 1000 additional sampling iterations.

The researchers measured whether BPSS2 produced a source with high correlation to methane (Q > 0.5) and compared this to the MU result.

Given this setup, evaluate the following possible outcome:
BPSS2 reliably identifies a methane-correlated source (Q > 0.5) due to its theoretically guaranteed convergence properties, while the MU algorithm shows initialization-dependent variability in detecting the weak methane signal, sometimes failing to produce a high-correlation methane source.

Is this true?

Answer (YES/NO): NO